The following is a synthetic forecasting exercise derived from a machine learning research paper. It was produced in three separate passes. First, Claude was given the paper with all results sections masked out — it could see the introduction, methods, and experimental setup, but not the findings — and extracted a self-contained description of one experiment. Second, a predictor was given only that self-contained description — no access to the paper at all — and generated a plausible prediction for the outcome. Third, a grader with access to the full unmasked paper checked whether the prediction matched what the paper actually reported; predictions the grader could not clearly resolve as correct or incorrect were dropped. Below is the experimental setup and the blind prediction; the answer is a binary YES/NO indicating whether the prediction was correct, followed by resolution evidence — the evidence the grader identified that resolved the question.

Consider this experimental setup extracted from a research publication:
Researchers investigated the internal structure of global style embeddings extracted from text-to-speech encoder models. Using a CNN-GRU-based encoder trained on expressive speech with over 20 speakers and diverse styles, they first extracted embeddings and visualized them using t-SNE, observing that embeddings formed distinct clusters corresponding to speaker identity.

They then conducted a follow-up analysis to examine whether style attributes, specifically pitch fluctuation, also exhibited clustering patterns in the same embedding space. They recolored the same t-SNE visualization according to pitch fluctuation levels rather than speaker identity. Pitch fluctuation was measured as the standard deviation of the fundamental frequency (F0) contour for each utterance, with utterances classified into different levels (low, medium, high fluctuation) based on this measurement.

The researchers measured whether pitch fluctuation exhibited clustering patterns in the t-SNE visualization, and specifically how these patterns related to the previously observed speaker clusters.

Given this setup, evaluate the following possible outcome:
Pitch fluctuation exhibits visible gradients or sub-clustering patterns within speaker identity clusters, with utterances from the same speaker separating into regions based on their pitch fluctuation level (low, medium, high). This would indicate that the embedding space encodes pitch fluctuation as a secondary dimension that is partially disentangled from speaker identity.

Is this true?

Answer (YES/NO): YES